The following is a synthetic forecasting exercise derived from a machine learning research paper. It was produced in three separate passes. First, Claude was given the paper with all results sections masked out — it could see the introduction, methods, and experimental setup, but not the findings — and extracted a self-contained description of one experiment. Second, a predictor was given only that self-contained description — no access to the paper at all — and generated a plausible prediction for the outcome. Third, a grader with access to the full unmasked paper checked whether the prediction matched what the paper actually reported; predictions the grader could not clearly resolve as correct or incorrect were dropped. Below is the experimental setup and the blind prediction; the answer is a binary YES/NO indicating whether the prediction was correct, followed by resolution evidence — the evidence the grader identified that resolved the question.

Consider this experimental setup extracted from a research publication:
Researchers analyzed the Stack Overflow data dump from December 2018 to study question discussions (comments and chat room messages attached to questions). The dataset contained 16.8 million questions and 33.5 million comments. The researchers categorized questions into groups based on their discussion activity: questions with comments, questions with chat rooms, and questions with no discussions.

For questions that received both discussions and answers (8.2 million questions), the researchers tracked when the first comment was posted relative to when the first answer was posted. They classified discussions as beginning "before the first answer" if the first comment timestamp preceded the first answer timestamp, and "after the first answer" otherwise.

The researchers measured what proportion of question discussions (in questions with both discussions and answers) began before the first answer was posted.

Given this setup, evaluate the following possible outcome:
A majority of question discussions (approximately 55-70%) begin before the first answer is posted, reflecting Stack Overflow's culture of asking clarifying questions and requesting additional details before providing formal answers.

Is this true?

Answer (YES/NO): NO